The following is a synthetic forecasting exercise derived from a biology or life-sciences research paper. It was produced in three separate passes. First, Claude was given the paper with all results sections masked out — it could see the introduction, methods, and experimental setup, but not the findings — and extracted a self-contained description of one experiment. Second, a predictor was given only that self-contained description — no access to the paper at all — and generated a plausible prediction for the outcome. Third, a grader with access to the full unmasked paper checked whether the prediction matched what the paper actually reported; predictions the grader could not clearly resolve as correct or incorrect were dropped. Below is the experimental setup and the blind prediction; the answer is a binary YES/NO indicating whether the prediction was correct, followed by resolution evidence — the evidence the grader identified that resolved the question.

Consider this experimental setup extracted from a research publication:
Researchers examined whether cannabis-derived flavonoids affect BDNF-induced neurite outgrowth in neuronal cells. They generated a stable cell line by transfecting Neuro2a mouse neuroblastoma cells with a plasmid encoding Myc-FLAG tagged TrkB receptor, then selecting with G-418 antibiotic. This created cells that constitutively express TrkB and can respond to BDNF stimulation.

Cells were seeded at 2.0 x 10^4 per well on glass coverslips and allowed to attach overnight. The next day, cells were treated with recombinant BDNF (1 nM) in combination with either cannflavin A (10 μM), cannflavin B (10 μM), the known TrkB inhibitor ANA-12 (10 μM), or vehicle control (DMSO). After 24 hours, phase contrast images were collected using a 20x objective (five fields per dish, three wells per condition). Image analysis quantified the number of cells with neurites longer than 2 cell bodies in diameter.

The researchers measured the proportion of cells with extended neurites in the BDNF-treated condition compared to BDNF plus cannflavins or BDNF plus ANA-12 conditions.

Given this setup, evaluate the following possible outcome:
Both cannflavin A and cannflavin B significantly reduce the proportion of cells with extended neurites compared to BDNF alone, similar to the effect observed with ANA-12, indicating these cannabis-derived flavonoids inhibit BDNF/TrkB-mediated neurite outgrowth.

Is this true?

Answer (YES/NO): YES